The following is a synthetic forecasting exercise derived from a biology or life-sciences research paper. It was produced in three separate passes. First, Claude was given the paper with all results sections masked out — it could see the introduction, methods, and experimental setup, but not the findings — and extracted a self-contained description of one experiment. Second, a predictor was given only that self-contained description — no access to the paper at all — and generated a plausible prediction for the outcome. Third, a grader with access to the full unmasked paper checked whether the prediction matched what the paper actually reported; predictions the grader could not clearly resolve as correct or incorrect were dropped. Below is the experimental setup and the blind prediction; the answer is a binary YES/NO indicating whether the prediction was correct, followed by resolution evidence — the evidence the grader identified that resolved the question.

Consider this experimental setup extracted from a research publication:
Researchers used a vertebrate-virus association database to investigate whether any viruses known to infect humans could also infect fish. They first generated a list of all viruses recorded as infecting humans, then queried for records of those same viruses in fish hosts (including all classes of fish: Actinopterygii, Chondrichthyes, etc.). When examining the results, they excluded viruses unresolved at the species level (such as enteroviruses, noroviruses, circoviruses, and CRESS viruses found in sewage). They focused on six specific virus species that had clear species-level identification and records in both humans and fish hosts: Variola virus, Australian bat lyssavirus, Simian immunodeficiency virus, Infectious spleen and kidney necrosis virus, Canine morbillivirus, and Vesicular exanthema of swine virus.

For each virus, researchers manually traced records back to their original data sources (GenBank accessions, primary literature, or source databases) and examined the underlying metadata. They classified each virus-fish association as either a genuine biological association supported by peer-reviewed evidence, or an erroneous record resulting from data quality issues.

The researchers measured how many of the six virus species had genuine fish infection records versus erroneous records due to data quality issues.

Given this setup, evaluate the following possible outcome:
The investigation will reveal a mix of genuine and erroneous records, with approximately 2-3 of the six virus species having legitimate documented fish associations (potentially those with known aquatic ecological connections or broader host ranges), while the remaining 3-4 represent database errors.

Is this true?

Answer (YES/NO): NO